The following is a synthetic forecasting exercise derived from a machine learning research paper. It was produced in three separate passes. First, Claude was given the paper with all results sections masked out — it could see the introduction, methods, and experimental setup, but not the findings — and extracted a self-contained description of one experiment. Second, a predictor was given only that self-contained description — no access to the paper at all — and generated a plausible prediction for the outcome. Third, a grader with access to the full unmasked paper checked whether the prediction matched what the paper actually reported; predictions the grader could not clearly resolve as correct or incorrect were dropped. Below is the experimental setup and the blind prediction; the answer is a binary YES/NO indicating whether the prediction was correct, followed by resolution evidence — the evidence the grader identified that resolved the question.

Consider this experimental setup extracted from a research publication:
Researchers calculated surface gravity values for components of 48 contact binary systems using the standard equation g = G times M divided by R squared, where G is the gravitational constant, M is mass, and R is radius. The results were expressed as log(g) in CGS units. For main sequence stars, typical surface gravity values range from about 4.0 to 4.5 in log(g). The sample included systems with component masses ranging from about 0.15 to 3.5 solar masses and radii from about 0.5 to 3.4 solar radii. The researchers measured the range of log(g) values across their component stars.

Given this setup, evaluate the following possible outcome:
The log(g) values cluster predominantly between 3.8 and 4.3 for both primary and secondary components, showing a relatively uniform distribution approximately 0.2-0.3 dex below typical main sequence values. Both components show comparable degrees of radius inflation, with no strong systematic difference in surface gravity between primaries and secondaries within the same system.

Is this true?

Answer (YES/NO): NO